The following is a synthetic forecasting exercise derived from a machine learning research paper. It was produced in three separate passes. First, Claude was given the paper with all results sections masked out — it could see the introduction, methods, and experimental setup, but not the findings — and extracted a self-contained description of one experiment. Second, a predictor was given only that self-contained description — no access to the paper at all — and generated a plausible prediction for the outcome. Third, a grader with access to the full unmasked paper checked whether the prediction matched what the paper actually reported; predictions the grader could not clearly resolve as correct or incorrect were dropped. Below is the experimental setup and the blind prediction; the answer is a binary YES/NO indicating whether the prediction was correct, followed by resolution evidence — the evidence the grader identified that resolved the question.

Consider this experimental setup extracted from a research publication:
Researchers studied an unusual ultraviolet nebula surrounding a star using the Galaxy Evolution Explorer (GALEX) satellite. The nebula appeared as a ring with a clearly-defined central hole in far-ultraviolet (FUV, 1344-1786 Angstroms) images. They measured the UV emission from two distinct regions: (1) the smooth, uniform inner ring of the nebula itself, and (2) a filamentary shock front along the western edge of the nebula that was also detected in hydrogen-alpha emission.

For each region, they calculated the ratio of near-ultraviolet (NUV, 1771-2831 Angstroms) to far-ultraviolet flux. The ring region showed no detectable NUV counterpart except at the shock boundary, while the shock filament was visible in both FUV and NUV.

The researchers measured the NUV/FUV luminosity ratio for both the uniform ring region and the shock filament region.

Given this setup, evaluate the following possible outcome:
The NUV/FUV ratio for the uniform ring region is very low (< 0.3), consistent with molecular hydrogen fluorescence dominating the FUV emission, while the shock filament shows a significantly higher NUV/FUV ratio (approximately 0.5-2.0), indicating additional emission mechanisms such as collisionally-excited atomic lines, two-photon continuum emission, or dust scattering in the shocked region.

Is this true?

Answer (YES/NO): NO